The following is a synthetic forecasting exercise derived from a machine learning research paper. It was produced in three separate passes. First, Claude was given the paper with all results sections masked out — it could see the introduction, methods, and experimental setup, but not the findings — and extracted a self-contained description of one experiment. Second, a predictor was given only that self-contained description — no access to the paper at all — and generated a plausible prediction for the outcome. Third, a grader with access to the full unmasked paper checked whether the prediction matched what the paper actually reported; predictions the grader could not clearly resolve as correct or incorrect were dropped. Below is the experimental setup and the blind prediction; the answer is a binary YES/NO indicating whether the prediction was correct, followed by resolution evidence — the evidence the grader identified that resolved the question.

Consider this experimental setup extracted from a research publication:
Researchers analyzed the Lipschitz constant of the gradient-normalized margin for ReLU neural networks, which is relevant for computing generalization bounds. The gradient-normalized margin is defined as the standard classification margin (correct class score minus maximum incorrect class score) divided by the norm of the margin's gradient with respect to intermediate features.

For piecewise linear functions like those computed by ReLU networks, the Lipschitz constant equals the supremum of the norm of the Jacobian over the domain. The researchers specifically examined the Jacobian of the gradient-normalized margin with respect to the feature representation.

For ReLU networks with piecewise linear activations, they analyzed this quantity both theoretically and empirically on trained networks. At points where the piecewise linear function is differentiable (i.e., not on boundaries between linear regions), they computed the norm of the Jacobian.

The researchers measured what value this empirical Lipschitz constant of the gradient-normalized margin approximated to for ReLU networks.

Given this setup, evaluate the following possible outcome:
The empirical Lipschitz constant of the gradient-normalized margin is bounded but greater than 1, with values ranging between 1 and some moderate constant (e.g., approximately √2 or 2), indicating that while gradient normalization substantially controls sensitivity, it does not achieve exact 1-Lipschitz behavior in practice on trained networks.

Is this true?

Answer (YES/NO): NO